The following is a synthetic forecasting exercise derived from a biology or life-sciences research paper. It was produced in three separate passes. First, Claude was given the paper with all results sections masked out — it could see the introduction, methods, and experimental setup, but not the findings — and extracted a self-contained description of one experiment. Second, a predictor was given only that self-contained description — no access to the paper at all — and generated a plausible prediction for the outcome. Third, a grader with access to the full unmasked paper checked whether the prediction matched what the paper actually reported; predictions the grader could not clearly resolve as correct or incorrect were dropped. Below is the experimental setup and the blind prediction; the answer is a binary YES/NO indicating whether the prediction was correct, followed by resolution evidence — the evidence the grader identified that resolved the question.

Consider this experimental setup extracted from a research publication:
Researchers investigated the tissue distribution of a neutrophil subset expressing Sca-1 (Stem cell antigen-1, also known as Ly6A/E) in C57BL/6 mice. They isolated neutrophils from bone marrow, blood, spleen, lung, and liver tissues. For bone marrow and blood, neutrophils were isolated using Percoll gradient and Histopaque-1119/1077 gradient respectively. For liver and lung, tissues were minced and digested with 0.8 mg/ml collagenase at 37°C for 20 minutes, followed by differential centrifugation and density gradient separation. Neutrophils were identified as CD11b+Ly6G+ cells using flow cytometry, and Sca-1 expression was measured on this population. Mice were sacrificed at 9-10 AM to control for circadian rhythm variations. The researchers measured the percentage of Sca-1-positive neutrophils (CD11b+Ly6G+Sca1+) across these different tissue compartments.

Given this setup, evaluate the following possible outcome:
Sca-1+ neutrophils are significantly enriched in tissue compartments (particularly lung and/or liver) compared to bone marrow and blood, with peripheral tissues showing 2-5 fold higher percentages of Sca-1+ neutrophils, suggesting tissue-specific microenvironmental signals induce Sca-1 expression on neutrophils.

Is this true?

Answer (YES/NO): NO